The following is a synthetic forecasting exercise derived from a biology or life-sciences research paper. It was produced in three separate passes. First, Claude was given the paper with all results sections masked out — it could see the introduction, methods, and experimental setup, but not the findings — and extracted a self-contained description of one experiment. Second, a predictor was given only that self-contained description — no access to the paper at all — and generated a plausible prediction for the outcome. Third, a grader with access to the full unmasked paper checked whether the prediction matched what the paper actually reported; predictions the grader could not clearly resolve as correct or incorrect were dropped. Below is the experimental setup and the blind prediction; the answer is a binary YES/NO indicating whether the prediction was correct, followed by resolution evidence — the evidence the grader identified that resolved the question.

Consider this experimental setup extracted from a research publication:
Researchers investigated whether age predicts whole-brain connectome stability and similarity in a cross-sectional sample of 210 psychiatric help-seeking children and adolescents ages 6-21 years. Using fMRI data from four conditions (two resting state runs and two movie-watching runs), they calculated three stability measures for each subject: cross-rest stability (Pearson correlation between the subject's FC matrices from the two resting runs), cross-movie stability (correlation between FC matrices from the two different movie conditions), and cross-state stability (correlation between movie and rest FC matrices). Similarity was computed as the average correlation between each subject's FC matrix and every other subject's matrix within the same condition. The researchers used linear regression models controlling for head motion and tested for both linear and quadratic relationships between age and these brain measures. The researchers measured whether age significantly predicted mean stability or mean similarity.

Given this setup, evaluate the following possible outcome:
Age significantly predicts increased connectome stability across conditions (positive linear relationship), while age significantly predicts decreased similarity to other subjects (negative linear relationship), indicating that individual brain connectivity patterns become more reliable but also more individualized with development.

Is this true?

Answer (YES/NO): NO